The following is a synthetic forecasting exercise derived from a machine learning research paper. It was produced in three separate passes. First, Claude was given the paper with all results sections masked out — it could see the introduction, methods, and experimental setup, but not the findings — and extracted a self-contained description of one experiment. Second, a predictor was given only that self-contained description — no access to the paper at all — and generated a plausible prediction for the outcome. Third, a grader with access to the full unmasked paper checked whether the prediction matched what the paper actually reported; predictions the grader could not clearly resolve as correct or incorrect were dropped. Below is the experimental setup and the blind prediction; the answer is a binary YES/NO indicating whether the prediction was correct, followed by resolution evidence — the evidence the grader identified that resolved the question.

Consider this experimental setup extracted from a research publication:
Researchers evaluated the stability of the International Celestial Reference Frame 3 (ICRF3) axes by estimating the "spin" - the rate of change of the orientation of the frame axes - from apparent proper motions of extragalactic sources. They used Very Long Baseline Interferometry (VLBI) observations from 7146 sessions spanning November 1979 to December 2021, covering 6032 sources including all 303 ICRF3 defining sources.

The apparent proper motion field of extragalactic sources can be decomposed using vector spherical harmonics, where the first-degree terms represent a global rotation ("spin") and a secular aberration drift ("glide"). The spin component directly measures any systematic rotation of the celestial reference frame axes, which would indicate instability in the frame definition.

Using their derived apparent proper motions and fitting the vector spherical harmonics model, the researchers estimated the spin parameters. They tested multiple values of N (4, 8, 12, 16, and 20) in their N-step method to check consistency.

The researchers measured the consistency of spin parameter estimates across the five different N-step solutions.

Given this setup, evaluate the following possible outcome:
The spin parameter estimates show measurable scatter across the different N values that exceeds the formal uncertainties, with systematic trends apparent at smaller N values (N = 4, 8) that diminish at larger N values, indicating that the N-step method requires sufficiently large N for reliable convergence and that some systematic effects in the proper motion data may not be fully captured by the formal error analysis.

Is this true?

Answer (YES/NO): NO